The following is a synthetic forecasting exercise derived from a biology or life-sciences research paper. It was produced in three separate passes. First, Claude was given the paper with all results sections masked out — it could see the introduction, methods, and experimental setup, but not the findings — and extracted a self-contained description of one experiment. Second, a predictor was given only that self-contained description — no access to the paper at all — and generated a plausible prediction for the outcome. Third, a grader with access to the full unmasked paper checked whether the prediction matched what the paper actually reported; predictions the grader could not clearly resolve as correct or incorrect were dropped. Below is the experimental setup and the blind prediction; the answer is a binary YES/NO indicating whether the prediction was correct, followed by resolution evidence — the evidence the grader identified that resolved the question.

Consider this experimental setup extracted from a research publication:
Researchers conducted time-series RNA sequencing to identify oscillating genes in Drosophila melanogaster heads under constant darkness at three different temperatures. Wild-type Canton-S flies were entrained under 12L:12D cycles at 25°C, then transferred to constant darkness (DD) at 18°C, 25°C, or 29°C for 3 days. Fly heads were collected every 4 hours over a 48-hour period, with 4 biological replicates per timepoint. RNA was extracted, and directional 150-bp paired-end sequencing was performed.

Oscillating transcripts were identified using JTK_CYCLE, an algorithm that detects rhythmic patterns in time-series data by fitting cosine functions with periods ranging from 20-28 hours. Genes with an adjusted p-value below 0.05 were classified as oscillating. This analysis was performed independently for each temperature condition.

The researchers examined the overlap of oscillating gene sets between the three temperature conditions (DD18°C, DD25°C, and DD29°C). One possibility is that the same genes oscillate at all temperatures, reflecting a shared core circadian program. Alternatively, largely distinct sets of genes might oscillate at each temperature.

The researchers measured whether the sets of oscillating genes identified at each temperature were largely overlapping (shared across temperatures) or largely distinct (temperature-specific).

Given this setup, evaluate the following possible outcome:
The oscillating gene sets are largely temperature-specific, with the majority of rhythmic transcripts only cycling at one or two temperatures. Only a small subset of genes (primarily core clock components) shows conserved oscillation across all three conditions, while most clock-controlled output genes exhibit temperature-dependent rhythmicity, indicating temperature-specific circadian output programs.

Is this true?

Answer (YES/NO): YES